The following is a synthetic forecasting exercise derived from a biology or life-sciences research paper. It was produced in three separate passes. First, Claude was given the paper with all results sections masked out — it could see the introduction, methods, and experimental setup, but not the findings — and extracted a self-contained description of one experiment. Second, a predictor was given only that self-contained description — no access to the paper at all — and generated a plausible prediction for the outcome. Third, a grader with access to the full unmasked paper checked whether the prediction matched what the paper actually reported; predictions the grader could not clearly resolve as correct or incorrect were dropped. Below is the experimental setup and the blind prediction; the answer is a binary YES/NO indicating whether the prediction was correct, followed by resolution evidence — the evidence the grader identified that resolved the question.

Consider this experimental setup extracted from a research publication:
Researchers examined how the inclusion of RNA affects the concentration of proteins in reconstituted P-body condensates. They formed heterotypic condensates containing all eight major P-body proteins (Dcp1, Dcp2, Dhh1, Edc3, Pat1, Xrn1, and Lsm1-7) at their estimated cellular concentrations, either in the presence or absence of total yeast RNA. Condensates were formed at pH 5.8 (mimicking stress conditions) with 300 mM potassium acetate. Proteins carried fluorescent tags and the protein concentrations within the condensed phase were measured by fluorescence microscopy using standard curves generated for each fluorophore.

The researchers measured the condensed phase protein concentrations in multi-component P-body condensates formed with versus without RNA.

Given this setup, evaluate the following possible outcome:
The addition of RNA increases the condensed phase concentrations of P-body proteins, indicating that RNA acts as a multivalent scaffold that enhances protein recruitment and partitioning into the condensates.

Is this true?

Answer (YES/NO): NO